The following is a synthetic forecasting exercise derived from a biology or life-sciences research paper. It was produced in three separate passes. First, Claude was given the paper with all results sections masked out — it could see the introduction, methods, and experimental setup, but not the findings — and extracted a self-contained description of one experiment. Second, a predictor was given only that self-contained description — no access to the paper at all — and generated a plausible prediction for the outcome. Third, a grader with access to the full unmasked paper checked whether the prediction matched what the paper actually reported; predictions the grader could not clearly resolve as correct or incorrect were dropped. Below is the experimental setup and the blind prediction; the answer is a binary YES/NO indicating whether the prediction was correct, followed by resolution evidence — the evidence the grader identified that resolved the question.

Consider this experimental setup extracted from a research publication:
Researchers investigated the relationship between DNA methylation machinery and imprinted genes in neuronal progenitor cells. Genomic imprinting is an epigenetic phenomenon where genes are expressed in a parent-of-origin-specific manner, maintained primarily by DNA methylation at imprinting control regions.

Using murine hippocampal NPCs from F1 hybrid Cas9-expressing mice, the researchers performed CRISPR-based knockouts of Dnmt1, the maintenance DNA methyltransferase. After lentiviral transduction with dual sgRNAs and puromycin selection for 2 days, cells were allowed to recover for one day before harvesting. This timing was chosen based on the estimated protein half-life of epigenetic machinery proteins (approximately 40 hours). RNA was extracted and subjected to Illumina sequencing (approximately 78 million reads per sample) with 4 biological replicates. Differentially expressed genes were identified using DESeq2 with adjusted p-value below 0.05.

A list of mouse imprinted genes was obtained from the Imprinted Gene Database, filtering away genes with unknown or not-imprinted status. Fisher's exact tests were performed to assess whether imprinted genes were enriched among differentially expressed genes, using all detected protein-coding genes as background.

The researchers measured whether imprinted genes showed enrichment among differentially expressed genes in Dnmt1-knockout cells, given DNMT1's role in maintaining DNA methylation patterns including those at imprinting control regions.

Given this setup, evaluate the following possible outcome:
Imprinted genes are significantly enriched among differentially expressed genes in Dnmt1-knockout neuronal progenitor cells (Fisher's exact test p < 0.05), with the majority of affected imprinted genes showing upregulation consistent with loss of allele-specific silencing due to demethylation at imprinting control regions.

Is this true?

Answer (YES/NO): NO